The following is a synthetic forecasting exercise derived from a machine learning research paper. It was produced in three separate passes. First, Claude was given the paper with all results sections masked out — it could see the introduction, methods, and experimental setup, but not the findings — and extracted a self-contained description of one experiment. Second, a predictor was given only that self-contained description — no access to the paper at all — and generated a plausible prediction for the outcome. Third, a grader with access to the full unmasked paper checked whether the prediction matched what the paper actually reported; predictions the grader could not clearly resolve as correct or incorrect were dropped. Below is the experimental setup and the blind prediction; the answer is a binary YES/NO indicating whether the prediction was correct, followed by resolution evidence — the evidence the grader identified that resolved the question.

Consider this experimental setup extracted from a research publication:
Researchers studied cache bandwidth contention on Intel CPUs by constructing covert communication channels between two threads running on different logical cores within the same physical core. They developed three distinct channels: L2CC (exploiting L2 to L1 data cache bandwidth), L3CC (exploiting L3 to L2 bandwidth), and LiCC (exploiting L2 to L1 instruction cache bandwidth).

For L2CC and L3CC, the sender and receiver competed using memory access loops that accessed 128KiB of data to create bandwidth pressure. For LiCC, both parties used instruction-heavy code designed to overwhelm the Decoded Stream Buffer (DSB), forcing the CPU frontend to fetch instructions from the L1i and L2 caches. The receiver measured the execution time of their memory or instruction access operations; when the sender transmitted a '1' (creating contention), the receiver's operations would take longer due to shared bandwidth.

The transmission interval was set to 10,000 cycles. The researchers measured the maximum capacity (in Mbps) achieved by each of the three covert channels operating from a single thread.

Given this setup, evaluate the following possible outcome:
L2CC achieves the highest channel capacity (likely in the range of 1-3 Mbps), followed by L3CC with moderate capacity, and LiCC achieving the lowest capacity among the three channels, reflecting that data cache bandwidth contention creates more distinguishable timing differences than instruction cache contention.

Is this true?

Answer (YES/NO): NO